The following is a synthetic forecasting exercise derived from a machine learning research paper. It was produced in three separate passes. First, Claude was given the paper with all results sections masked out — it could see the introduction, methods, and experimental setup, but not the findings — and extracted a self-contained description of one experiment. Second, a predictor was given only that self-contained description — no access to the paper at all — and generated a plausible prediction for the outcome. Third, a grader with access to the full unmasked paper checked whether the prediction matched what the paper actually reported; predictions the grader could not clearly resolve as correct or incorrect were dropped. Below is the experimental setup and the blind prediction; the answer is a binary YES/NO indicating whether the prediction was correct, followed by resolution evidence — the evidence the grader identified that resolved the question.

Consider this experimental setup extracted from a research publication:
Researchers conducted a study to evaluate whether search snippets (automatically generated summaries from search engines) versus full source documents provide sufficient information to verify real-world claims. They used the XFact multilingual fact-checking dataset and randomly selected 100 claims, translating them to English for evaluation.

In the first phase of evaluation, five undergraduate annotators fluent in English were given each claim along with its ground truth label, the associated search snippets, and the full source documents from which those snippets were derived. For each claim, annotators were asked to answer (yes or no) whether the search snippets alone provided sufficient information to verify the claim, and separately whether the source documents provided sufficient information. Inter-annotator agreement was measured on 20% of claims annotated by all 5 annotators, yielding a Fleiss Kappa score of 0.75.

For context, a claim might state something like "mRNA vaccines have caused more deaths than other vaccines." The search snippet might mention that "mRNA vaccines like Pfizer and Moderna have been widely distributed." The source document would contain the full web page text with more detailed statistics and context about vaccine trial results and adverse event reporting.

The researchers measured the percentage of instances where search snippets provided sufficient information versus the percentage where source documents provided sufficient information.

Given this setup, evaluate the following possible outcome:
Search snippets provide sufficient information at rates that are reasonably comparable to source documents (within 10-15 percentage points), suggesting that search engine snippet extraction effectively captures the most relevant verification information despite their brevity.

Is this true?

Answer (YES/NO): NO